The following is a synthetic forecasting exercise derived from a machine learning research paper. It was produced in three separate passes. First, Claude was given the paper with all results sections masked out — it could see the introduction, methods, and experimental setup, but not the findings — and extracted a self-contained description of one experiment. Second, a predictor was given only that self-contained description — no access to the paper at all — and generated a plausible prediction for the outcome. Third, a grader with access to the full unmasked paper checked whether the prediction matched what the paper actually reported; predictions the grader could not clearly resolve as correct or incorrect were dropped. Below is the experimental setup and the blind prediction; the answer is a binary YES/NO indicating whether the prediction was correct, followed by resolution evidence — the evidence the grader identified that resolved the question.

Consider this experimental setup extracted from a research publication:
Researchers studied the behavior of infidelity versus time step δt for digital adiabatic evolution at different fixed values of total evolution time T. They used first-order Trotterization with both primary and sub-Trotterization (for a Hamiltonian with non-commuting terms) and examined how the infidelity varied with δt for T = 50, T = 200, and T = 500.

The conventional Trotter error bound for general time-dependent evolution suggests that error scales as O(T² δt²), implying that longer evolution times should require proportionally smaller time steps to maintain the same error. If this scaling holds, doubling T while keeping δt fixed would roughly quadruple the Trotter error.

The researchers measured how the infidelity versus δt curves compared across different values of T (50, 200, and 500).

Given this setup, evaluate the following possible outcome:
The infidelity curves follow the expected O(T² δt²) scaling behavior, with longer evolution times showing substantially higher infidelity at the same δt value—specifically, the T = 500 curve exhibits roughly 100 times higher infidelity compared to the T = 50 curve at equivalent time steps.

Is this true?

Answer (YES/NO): NO